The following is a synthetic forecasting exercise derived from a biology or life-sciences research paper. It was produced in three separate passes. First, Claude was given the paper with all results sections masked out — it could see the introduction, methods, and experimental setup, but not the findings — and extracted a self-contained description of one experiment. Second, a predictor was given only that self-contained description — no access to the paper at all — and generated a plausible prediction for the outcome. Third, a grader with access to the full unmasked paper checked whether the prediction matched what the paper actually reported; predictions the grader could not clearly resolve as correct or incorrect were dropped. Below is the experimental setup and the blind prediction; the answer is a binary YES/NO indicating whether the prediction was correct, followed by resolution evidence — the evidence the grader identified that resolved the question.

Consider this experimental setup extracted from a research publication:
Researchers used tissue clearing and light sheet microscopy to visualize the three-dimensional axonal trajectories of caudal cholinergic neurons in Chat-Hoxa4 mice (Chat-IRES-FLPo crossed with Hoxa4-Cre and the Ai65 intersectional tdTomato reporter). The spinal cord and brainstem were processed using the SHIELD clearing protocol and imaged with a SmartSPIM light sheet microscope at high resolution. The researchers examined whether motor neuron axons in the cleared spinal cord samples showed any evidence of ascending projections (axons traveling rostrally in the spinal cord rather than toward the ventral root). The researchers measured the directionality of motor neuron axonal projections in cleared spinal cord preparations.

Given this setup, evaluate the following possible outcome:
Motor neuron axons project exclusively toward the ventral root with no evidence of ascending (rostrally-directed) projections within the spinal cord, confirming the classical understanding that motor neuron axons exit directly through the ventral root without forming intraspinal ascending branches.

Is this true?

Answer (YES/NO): NO